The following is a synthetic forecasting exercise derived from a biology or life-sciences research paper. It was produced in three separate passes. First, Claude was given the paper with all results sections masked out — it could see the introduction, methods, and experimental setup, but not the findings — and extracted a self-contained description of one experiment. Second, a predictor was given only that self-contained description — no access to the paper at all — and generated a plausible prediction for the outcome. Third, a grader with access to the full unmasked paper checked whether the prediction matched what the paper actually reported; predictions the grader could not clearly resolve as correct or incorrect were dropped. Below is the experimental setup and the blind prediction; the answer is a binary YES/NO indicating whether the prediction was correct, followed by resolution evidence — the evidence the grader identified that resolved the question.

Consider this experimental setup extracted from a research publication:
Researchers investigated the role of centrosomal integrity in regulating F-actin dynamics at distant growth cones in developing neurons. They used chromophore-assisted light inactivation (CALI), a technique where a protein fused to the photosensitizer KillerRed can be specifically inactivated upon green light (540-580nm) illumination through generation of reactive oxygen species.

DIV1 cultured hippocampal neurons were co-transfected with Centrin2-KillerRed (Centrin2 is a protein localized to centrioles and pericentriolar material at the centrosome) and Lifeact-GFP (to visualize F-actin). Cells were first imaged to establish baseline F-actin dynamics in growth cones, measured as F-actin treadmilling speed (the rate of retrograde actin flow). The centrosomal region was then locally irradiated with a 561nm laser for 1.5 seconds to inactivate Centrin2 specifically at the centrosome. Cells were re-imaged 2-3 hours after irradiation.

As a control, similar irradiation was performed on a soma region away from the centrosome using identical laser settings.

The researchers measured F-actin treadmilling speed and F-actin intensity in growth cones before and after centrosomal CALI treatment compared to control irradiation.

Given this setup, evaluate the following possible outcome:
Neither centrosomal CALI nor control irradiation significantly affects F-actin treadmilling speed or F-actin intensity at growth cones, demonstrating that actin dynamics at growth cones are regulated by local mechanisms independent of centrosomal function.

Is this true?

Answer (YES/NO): NO